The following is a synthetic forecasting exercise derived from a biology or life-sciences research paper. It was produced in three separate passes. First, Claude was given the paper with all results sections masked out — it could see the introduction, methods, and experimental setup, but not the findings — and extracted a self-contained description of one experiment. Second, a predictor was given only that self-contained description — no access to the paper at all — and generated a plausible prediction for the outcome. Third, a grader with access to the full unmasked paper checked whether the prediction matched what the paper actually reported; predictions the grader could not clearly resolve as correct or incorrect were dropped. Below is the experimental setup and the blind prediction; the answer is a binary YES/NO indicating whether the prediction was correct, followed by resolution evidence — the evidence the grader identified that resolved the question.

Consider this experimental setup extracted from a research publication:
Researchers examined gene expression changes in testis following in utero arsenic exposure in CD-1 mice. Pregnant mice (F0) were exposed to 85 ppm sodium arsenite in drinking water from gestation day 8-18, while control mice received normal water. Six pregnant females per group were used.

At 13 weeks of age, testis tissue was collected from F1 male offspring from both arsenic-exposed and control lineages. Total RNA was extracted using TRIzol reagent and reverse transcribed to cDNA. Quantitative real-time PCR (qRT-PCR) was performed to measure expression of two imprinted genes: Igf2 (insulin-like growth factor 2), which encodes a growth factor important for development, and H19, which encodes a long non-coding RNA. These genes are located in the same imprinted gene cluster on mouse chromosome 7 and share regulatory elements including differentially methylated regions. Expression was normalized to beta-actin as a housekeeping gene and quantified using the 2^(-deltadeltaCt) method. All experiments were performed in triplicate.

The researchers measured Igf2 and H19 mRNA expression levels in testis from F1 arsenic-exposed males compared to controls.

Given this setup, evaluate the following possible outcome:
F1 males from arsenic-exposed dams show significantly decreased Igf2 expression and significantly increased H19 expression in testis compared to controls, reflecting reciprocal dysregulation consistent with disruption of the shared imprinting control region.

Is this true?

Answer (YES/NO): NO